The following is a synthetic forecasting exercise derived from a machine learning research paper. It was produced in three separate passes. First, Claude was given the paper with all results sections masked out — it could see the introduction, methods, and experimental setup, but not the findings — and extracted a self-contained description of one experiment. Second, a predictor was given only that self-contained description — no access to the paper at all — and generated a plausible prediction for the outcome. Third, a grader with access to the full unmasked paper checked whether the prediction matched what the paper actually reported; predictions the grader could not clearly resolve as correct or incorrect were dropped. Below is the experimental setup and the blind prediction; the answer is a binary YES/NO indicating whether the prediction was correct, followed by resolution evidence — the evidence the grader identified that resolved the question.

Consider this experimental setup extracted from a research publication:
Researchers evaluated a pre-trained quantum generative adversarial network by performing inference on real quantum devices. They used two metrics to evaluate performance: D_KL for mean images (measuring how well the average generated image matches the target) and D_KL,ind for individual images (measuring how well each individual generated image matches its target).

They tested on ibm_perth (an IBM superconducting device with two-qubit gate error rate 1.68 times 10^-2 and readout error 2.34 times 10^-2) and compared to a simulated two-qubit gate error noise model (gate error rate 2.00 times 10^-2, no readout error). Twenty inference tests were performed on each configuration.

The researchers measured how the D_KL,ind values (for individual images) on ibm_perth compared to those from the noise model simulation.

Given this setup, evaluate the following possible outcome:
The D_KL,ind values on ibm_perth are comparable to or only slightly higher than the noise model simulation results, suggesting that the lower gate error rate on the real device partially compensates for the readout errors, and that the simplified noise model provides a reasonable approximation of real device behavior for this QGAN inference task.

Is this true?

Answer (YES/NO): NO